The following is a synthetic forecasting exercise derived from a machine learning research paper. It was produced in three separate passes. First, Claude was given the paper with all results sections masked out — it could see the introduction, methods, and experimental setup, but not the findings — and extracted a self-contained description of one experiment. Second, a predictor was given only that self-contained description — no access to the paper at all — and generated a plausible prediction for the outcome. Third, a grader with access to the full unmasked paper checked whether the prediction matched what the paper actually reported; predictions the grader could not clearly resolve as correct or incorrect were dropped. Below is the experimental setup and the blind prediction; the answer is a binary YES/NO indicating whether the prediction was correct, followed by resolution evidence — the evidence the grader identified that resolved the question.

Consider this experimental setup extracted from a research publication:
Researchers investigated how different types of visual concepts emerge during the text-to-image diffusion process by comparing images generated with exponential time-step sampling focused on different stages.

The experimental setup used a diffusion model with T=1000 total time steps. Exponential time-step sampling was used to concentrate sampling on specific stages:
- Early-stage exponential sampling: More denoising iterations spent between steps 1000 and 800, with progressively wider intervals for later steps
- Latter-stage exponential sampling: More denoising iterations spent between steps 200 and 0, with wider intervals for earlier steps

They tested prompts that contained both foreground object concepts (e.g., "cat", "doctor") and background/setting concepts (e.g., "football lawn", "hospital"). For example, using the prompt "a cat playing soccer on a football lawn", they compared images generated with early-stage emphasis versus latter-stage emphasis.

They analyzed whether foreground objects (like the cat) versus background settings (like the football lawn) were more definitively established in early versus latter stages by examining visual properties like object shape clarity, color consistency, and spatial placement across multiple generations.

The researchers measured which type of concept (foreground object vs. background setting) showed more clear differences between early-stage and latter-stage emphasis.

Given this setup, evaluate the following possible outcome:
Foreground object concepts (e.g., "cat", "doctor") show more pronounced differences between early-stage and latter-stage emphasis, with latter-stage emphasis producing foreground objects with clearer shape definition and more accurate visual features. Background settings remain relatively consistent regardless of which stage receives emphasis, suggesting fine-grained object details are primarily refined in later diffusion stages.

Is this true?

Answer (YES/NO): NO